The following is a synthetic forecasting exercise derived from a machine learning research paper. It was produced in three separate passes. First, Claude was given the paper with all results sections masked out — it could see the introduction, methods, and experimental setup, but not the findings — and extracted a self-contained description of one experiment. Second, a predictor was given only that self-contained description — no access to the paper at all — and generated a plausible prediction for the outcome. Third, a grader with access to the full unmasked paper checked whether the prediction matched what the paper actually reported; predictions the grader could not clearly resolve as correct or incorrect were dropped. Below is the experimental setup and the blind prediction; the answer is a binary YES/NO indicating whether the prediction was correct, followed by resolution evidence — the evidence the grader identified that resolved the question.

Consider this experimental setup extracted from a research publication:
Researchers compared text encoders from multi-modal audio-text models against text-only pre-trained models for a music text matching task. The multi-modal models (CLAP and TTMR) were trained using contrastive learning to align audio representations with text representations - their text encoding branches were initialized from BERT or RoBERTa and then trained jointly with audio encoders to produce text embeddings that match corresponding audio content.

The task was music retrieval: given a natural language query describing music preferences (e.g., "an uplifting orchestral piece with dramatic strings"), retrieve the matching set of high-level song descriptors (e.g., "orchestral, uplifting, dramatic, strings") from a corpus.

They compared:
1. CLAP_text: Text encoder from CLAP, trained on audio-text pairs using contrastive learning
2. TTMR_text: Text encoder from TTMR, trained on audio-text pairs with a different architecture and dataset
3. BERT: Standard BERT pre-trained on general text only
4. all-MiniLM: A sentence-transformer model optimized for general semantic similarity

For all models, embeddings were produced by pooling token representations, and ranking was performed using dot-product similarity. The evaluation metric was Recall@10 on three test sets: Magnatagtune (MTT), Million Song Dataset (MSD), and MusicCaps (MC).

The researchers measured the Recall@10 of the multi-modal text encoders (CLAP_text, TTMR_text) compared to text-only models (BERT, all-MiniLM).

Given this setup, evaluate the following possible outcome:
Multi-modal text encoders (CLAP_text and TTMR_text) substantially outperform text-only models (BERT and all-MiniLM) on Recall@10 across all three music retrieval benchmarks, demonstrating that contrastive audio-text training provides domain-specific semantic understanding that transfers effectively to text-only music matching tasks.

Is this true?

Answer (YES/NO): NO